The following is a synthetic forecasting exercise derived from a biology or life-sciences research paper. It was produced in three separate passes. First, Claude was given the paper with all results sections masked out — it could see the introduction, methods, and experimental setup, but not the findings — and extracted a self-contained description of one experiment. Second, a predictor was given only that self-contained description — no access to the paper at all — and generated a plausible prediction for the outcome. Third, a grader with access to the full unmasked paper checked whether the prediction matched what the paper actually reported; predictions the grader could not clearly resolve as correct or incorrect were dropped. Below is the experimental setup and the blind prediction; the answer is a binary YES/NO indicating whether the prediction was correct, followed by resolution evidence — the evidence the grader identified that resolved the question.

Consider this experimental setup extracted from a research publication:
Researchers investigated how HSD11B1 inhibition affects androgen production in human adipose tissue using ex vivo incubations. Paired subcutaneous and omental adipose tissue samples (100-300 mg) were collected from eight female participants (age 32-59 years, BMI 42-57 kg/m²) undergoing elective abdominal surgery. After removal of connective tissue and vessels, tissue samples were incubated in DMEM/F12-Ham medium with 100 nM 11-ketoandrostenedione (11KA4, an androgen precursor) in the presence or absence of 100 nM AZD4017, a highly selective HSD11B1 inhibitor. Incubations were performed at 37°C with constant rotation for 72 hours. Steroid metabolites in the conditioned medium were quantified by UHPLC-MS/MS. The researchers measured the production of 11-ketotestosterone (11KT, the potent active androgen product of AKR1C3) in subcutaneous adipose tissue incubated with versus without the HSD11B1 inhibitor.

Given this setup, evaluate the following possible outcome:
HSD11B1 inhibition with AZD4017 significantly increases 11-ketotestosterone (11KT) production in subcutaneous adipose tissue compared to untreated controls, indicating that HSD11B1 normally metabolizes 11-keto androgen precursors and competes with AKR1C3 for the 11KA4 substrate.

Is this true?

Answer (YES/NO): YES